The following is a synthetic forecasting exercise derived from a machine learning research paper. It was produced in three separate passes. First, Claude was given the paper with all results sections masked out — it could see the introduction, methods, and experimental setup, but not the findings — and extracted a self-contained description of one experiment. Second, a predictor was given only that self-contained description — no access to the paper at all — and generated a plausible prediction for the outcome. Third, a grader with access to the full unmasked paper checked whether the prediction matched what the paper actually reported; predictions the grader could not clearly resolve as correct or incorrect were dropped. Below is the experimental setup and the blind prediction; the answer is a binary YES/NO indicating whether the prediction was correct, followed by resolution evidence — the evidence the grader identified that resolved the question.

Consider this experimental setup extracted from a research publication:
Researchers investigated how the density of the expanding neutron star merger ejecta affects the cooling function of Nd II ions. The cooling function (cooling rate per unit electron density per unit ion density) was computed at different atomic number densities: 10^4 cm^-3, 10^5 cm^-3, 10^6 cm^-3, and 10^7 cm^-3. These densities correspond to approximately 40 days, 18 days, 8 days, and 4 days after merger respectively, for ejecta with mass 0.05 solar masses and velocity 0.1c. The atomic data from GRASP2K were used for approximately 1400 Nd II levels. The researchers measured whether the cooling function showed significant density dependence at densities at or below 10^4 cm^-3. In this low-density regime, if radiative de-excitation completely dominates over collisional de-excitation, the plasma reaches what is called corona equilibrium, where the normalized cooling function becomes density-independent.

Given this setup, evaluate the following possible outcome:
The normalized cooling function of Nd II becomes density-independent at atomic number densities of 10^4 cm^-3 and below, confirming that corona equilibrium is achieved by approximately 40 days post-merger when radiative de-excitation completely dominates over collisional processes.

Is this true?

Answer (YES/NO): YES